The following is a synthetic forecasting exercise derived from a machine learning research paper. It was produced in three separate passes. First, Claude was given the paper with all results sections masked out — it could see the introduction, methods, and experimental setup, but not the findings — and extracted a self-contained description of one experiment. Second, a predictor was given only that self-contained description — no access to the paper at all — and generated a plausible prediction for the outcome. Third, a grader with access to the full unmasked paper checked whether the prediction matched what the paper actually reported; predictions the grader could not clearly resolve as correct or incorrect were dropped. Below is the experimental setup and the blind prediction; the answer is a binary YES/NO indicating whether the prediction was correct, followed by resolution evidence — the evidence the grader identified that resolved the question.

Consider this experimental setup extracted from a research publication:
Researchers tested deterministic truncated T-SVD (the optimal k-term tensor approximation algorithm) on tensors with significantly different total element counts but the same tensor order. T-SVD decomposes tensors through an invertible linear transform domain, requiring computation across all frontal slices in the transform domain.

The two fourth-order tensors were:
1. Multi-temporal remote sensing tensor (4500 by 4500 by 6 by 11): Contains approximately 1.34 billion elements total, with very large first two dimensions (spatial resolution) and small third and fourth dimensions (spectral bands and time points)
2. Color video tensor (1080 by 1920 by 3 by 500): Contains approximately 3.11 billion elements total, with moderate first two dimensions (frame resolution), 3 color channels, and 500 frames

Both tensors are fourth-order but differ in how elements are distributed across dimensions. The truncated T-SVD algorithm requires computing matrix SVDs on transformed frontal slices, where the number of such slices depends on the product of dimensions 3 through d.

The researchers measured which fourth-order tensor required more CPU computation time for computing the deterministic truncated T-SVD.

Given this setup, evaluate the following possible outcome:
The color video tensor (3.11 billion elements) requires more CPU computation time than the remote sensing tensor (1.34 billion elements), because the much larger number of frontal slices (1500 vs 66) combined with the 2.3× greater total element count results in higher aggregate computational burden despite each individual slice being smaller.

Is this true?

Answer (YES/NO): NO